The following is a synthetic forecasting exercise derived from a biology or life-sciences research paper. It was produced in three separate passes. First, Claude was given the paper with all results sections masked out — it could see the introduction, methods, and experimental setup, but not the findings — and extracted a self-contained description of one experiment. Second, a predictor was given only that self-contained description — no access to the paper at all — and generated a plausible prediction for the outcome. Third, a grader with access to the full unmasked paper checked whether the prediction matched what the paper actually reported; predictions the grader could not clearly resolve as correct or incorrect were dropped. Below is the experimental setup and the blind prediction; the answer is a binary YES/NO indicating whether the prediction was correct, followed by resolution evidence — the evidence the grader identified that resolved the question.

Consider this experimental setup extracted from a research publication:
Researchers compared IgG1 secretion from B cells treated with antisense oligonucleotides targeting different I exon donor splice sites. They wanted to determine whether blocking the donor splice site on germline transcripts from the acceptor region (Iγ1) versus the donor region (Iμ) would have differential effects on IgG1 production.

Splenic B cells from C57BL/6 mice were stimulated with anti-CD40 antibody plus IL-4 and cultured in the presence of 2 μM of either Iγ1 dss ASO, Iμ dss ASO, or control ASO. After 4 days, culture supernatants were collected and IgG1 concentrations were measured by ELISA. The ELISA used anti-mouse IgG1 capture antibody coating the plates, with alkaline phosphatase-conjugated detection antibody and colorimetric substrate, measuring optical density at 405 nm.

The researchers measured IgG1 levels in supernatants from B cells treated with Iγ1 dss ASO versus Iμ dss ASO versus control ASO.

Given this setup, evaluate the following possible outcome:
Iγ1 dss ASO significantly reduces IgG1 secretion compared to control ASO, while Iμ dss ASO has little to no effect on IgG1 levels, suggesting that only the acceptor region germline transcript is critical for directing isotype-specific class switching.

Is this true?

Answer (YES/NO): NO